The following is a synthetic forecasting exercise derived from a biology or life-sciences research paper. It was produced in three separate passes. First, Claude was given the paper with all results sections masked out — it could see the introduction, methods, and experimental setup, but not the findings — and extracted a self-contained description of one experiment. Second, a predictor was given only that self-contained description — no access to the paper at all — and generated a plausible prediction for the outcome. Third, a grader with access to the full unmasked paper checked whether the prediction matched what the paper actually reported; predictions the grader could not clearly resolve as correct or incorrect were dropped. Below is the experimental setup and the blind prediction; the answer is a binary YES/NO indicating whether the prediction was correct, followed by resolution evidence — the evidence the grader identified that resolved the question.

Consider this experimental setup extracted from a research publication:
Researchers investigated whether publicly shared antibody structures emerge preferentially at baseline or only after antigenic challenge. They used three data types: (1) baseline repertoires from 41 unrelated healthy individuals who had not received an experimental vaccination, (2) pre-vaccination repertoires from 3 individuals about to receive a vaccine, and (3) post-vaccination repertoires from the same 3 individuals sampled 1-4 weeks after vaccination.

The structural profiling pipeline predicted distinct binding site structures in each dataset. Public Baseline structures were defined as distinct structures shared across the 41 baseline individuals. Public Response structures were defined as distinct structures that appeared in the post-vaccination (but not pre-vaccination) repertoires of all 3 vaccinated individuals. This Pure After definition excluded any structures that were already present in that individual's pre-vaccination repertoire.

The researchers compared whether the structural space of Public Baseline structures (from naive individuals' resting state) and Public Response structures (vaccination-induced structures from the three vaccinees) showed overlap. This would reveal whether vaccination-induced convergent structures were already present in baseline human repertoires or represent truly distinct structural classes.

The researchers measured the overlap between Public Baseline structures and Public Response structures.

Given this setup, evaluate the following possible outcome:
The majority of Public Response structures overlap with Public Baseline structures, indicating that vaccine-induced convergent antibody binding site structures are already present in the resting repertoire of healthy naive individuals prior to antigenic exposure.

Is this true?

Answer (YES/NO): NO